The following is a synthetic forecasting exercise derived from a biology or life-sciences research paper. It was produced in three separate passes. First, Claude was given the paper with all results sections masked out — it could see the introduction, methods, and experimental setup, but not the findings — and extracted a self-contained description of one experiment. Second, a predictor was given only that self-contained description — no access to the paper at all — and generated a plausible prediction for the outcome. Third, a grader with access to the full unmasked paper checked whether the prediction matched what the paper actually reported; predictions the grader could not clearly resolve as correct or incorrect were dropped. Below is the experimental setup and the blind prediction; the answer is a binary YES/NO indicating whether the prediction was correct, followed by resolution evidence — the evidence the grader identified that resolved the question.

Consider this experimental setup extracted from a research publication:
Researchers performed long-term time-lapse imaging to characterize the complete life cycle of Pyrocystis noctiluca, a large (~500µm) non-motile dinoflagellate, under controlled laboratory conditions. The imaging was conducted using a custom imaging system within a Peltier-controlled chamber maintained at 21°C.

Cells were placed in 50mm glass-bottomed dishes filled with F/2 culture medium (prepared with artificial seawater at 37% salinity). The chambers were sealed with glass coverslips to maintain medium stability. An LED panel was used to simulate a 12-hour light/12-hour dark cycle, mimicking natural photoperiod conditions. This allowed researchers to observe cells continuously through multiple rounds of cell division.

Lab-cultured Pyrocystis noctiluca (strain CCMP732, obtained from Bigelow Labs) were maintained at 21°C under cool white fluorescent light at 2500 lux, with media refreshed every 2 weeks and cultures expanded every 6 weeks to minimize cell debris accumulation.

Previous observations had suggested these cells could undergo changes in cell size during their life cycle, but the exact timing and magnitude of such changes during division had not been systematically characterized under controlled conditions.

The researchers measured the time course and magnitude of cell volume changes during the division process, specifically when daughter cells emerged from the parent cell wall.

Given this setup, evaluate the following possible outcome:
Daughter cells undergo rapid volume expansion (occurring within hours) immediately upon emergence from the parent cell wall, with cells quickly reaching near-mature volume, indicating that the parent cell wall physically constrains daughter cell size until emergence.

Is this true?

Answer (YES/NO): YES